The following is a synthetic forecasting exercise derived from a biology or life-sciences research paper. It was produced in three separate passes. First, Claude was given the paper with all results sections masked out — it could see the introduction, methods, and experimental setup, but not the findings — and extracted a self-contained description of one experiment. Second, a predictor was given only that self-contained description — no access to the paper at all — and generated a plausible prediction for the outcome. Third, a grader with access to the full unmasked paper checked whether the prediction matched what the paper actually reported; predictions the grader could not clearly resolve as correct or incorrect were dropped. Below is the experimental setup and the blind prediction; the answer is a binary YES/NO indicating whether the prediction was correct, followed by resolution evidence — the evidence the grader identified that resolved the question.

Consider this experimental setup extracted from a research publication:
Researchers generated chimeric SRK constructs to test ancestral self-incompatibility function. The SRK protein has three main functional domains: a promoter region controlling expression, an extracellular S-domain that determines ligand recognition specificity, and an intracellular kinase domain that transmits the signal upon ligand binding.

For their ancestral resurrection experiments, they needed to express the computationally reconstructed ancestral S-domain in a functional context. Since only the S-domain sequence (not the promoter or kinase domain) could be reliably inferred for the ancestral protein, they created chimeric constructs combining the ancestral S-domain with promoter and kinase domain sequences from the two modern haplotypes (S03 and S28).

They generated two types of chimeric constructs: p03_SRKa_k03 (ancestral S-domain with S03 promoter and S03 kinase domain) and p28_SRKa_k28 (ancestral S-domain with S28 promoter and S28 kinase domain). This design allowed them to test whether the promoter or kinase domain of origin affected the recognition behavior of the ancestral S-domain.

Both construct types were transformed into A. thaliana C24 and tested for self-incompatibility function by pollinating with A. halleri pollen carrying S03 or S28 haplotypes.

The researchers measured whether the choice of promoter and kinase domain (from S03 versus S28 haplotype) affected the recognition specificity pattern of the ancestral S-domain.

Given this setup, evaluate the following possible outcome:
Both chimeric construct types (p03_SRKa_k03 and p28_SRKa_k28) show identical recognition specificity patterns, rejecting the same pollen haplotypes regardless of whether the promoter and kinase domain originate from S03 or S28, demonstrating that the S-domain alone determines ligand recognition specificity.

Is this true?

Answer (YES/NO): YES